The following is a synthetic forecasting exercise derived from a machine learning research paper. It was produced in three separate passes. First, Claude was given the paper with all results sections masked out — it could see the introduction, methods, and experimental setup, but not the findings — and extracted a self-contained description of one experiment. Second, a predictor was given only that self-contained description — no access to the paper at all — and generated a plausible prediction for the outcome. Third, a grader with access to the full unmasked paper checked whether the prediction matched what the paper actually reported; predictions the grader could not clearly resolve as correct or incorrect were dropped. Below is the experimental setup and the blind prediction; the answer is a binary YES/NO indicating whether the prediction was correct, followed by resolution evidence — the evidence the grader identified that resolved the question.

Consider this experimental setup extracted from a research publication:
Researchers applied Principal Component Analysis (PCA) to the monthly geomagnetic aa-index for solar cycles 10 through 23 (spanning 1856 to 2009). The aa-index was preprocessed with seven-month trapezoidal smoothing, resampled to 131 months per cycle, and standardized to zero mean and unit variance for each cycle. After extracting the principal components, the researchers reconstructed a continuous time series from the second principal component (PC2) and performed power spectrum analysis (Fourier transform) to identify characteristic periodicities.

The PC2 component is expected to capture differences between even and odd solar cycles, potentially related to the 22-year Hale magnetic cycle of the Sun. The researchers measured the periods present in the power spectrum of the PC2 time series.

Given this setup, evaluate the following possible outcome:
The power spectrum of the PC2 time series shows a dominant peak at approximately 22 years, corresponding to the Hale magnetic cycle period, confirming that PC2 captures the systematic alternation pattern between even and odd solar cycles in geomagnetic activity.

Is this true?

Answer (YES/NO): YES